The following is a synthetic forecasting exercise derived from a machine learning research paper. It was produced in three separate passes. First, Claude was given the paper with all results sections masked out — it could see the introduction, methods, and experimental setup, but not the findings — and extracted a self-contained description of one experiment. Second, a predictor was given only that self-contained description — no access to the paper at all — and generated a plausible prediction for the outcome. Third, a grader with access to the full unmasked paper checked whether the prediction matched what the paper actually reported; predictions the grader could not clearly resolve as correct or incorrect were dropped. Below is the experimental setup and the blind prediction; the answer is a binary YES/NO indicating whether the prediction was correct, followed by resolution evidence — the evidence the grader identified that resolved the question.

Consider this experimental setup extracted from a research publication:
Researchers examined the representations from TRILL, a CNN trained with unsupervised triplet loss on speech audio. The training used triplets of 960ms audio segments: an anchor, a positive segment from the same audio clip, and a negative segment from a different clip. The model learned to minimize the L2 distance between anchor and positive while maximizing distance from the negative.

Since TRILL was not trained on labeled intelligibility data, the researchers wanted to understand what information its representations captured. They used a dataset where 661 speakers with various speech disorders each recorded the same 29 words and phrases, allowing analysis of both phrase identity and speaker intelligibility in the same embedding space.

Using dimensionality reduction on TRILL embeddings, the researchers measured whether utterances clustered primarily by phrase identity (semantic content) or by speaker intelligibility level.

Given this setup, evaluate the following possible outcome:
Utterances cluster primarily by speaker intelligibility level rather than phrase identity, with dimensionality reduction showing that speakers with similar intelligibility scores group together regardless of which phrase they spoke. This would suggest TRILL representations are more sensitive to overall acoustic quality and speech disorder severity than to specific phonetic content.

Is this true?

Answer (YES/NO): NO